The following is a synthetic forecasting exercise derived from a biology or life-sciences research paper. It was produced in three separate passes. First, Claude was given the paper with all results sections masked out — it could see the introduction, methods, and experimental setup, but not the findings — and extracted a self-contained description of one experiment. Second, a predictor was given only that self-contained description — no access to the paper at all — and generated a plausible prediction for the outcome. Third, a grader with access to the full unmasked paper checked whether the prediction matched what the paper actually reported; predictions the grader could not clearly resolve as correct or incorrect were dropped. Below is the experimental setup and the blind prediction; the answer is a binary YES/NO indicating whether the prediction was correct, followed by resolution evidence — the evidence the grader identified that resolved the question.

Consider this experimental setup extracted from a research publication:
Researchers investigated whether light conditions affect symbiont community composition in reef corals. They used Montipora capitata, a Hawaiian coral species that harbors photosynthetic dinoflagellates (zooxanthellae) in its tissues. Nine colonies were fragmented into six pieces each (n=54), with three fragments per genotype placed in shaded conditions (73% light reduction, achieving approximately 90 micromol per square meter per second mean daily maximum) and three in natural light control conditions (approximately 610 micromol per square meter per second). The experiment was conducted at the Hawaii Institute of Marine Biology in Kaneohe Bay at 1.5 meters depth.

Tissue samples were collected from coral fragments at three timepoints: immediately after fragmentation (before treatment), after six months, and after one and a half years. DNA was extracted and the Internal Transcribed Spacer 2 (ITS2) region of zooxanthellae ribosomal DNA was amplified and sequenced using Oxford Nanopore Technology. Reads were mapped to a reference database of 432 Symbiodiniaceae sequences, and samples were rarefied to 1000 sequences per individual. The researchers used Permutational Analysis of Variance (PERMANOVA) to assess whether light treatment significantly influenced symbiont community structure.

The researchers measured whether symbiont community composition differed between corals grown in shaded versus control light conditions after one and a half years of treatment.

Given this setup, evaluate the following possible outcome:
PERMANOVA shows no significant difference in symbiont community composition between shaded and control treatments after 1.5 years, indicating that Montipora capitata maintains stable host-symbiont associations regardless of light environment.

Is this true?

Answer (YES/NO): YES